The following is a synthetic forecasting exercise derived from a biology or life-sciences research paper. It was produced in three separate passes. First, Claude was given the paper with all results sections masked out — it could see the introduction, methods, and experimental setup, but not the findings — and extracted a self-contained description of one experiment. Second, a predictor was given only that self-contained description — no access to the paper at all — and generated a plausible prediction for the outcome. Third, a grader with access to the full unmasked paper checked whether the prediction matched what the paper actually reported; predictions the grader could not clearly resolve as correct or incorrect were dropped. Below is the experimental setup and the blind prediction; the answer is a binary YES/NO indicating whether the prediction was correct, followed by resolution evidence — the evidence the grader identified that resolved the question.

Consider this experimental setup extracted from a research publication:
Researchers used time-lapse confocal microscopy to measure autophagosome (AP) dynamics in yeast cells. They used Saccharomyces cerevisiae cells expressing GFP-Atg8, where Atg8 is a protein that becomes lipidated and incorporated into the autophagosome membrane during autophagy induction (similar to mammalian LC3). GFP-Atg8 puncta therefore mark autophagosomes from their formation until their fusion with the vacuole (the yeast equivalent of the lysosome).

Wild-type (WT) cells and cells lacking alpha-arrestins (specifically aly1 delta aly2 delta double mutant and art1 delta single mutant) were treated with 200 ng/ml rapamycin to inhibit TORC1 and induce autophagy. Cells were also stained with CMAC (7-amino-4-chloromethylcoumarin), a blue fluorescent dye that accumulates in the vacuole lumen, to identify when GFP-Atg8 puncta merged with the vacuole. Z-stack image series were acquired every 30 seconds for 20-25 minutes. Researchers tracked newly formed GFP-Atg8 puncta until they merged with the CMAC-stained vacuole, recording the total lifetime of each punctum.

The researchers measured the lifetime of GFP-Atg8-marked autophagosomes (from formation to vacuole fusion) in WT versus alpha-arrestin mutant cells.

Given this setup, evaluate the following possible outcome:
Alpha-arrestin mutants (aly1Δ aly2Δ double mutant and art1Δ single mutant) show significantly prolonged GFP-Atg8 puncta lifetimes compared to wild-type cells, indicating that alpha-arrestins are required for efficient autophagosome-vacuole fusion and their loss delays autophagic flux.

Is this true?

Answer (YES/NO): YES